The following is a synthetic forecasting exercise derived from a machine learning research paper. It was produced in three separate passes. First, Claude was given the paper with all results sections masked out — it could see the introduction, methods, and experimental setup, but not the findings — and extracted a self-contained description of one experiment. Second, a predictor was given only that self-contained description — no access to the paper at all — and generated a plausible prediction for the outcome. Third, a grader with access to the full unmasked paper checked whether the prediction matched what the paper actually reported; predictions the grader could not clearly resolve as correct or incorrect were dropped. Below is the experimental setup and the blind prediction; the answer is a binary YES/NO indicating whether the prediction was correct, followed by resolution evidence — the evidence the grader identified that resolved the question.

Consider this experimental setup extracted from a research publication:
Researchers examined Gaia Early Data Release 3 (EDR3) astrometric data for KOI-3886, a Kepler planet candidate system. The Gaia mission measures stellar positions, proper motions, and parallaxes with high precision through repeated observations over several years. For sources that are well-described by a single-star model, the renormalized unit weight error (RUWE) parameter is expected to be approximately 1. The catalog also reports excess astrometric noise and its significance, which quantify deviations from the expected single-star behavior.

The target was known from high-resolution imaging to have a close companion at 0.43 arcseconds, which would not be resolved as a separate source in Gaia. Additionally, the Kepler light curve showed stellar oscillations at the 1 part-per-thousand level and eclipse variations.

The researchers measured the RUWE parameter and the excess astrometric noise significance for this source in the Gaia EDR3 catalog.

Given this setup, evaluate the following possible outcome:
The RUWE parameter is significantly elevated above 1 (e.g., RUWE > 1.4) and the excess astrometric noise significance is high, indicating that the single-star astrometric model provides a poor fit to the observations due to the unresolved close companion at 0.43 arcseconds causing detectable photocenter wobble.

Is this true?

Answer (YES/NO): YES